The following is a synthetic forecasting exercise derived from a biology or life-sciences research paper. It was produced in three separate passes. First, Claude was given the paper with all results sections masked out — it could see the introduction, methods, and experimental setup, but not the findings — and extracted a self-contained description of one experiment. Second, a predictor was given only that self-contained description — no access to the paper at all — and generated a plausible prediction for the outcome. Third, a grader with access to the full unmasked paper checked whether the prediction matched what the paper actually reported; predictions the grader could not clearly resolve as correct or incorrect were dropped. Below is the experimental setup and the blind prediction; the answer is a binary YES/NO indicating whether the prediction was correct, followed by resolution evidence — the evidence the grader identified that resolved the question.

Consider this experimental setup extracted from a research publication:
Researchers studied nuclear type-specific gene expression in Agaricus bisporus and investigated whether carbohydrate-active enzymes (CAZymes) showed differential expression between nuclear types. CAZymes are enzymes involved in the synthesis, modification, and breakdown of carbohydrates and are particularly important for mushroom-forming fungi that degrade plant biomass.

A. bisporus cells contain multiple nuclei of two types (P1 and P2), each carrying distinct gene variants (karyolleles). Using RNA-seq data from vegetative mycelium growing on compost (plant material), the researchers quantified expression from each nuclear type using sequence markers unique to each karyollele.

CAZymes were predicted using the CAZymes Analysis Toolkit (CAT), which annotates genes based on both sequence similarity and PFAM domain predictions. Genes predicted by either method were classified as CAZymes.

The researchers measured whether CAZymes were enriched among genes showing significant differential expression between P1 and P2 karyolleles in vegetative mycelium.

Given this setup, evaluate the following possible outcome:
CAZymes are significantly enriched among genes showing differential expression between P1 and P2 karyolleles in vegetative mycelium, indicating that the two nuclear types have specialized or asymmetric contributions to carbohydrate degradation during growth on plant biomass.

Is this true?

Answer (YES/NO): YES